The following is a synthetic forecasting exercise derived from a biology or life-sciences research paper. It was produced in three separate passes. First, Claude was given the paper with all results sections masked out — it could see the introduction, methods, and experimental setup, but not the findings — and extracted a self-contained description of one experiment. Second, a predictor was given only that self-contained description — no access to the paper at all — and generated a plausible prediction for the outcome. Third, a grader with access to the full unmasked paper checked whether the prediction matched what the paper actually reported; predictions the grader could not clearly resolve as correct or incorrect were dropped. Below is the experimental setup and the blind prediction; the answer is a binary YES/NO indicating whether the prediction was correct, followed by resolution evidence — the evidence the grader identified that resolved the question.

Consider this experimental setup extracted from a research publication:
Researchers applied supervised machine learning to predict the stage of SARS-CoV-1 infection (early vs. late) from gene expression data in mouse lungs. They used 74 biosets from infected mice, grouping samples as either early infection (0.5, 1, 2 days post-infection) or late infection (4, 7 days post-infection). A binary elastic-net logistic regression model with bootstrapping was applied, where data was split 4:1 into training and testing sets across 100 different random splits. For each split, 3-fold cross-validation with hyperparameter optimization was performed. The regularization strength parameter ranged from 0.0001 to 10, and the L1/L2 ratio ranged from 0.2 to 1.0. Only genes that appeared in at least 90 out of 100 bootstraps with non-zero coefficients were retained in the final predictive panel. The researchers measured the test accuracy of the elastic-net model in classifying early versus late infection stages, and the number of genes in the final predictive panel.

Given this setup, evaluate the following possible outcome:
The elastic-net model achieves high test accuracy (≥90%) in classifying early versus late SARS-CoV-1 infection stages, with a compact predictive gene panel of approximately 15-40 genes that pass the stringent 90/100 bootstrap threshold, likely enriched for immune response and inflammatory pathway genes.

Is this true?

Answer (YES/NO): NO